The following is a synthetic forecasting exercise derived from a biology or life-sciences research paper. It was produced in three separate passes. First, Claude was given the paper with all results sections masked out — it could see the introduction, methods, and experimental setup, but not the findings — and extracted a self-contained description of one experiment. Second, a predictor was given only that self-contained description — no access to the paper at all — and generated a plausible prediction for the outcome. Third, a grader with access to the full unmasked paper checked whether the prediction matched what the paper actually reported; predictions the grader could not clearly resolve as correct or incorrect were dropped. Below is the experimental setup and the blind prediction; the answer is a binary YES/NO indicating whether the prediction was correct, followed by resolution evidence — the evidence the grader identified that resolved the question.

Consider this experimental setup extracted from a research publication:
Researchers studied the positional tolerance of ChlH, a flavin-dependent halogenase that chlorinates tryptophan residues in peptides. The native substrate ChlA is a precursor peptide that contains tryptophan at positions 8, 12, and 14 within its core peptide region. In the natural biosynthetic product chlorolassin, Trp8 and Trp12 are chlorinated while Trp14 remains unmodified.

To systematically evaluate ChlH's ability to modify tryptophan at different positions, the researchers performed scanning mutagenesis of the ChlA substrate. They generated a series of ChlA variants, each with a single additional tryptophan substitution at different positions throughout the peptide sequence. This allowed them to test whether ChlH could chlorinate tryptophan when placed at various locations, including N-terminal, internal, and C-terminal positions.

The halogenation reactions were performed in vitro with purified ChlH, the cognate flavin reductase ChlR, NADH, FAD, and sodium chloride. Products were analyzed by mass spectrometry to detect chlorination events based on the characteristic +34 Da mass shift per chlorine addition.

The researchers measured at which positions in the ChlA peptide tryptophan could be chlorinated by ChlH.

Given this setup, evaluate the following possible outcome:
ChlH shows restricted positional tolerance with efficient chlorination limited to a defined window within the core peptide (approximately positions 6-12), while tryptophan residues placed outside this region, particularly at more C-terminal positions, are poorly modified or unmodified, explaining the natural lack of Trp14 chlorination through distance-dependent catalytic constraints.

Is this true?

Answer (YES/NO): NO